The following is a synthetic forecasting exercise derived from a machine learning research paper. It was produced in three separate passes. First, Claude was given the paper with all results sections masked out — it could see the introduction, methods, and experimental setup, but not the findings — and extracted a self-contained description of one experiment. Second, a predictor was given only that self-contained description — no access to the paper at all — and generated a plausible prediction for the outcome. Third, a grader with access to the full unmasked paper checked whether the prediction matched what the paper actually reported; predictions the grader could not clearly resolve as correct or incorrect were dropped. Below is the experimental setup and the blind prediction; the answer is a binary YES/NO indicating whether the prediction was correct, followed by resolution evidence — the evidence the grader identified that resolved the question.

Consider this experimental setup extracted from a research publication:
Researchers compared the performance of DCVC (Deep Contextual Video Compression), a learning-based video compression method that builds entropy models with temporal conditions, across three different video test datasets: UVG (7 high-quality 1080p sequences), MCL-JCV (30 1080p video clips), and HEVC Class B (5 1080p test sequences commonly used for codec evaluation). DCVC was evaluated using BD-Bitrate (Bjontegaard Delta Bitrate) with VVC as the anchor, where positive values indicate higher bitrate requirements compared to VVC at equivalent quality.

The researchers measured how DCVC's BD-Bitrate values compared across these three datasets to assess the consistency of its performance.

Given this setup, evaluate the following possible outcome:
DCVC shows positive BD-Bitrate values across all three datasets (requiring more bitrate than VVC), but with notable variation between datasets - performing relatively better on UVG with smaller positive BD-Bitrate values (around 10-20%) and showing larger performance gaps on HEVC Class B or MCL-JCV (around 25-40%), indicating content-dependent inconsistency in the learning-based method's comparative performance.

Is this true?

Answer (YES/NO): NO